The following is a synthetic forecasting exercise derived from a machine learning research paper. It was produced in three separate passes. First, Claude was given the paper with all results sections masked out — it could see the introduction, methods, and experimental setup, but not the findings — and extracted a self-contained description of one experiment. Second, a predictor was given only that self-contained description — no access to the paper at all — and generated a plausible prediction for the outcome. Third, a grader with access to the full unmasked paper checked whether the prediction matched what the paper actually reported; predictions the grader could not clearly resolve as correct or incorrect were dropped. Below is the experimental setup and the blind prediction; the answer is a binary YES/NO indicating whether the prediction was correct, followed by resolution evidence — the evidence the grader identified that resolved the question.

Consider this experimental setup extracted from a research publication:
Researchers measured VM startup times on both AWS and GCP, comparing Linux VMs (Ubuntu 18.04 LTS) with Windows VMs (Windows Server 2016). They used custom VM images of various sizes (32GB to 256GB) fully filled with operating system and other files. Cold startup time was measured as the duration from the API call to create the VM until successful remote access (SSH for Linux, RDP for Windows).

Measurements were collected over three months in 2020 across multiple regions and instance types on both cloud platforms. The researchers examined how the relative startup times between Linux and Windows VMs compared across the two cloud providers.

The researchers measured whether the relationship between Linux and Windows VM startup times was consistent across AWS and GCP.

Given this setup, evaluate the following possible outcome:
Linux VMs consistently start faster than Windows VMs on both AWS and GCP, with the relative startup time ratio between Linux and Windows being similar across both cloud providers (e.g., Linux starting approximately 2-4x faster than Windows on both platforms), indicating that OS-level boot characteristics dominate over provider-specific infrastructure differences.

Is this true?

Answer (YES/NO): NO